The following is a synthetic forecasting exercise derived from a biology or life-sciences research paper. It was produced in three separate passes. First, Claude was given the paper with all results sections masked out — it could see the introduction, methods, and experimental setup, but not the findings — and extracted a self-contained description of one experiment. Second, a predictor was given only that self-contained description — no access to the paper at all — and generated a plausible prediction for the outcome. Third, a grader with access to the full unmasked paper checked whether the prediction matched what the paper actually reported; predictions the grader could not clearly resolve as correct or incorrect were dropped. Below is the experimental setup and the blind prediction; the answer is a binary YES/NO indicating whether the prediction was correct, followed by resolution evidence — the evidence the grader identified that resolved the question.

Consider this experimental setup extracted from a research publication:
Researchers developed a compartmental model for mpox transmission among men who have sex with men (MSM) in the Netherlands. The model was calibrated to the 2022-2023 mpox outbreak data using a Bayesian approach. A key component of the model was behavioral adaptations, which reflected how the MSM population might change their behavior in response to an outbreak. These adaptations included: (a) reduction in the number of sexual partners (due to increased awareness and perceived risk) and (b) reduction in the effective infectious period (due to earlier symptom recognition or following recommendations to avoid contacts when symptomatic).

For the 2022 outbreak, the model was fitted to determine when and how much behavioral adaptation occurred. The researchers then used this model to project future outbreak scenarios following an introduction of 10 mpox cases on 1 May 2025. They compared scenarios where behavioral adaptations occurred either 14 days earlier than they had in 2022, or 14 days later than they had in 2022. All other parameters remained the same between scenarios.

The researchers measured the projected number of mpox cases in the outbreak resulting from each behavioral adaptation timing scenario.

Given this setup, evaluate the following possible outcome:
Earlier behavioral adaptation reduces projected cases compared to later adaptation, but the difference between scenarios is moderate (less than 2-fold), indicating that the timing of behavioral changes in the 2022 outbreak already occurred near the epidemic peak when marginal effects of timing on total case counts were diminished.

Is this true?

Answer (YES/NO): NO